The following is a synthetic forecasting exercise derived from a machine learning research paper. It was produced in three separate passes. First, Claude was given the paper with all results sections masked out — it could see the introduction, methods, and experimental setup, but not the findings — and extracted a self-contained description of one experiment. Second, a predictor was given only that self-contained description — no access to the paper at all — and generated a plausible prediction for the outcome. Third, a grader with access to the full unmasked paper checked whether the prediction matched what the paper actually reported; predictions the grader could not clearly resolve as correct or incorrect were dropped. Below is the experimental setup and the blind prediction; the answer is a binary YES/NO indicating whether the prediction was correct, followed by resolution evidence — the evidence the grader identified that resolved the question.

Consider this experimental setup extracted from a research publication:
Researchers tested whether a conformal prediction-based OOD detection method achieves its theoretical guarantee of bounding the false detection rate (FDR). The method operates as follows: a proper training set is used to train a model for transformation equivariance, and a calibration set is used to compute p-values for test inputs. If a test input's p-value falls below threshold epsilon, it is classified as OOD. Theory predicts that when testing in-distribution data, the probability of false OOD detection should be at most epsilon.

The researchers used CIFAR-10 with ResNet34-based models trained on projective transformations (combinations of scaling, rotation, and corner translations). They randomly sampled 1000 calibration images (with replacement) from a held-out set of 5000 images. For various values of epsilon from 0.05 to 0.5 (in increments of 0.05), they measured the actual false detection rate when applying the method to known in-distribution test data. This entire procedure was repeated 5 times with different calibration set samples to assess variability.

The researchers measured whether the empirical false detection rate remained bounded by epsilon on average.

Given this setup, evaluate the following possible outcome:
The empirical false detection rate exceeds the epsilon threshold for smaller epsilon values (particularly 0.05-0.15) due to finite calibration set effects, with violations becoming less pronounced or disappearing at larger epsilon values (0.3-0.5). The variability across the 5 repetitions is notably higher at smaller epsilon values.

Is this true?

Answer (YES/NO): NO